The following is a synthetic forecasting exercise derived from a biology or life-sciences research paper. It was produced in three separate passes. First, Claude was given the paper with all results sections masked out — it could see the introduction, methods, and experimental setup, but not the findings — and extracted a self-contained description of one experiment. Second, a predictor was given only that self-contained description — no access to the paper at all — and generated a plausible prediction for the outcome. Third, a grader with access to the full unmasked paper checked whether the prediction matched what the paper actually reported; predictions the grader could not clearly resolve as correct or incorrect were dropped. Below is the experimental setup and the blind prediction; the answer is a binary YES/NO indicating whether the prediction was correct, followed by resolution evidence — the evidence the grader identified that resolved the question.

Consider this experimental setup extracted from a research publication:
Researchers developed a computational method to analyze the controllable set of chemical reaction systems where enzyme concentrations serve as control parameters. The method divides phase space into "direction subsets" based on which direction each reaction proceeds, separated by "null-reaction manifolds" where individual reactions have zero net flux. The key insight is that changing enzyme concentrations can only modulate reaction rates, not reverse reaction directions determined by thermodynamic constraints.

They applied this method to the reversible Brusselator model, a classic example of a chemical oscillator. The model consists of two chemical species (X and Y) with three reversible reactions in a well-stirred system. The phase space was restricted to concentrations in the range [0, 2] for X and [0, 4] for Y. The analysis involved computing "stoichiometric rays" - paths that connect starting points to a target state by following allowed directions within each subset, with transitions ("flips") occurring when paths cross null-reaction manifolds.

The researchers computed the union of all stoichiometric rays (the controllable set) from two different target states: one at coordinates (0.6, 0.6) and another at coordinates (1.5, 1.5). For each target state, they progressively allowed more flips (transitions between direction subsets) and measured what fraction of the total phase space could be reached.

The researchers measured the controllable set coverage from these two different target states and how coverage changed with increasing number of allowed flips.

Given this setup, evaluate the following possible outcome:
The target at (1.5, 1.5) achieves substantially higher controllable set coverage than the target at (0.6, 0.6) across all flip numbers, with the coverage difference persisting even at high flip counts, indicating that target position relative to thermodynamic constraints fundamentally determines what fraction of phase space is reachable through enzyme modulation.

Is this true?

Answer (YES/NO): NO